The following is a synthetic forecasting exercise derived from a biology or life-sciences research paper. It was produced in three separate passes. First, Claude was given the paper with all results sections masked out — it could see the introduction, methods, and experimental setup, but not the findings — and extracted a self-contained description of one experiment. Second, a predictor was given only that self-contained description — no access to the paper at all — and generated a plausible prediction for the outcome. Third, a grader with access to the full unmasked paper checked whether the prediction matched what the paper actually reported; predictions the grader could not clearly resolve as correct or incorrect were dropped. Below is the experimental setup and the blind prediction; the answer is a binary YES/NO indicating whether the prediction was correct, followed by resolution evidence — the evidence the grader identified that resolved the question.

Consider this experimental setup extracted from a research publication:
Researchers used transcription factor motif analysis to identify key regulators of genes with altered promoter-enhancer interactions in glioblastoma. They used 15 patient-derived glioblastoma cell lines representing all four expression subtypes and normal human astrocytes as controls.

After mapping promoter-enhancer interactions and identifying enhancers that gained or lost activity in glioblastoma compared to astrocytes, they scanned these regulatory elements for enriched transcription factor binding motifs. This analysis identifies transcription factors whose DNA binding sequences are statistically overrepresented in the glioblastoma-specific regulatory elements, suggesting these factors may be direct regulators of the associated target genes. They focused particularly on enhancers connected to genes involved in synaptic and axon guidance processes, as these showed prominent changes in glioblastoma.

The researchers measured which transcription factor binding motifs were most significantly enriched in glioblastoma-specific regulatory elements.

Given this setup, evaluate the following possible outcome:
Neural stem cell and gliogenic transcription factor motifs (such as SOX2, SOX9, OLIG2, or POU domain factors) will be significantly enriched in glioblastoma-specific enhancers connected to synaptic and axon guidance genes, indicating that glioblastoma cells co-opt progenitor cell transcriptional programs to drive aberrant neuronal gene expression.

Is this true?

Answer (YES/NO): NO